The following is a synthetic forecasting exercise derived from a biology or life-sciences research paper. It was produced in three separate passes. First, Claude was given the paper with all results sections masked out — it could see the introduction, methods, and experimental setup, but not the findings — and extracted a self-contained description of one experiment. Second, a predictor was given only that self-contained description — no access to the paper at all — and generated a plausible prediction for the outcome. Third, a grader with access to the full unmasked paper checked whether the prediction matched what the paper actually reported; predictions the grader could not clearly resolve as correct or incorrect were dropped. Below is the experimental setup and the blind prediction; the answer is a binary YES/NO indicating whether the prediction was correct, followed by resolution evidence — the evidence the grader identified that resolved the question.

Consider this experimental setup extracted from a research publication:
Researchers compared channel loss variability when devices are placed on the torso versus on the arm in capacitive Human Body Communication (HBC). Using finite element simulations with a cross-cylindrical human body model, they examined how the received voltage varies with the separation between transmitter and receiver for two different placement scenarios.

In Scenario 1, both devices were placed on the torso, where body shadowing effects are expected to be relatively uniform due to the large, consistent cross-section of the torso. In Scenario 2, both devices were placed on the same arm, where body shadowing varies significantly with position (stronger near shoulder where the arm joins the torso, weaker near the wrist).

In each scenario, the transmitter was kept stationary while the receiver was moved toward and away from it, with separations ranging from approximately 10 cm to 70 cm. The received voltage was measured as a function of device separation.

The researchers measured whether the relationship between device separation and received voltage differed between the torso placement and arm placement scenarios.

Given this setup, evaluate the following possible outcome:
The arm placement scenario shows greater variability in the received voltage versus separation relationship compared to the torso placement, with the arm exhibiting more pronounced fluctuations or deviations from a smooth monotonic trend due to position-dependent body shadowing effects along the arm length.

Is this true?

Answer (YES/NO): YES